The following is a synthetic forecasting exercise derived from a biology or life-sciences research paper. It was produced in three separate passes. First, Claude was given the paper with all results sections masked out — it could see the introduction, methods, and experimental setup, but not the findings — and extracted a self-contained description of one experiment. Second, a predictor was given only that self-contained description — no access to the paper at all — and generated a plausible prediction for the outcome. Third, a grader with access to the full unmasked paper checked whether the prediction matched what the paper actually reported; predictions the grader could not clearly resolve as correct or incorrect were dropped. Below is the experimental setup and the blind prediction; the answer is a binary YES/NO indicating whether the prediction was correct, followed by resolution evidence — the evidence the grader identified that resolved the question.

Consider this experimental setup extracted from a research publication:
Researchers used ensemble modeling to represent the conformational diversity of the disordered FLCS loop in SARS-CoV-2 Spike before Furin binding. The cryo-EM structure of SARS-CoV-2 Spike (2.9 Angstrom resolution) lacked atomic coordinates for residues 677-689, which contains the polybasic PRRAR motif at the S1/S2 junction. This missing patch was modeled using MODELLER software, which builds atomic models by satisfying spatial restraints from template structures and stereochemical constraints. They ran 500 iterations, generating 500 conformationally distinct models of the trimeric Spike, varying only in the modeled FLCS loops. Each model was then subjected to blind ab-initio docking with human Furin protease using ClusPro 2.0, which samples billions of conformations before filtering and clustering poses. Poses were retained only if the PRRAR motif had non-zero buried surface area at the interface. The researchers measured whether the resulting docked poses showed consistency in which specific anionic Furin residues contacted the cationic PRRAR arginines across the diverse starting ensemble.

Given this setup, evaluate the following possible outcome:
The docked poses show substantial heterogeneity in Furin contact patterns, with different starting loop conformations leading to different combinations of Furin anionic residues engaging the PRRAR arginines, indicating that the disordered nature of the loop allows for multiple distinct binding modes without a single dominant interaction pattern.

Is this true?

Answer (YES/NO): NO